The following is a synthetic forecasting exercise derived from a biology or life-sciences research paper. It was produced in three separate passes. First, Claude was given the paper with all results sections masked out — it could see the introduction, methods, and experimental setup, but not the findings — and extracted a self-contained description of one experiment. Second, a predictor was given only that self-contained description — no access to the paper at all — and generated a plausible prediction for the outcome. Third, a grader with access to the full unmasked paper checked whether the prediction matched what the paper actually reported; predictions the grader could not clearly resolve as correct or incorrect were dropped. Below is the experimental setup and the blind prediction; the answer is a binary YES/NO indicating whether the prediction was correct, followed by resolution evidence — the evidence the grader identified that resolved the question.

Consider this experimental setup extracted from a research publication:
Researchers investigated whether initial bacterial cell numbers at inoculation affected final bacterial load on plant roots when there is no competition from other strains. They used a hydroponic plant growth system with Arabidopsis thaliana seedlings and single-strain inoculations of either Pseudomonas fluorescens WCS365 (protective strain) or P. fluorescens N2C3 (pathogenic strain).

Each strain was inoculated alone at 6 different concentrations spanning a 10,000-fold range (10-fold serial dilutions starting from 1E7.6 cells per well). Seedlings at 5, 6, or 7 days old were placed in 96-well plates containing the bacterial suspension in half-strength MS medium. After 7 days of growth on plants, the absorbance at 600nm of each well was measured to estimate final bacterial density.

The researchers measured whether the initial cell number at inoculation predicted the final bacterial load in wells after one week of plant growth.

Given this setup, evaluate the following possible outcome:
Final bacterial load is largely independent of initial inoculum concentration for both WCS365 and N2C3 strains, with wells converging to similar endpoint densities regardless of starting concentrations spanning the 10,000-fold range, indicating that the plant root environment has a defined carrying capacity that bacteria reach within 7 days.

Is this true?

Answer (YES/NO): NO